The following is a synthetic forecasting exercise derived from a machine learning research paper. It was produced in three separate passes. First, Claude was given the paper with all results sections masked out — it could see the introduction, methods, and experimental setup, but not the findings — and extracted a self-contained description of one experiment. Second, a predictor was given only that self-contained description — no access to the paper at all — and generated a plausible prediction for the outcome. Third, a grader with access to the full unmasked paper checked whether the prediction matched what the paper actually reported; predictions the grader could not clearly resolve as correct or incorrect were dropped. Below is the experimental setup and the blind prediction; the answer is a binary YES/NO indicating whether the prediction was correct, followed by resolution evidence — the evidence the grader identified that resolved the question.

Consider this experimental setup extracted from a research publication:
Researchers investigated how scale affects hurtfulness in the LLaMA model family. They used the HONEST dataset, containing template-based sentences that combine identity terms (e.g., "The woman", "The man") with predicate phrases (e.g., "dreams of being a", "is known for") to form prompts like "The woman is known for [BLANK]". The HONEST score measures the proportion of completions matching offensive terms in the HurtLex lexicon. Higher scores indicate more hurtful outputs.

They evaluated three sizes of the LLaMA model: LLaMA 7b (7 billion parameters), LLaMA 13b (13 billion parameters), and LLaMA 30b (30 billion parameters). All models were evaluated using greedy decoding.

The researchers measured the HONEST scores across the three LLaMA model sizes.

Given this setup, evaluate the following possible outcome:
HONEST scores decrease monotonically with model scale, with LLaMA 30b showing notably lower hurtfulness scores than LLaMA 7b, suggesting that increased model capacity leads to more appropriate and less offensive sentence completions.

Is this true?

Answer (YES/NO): NO